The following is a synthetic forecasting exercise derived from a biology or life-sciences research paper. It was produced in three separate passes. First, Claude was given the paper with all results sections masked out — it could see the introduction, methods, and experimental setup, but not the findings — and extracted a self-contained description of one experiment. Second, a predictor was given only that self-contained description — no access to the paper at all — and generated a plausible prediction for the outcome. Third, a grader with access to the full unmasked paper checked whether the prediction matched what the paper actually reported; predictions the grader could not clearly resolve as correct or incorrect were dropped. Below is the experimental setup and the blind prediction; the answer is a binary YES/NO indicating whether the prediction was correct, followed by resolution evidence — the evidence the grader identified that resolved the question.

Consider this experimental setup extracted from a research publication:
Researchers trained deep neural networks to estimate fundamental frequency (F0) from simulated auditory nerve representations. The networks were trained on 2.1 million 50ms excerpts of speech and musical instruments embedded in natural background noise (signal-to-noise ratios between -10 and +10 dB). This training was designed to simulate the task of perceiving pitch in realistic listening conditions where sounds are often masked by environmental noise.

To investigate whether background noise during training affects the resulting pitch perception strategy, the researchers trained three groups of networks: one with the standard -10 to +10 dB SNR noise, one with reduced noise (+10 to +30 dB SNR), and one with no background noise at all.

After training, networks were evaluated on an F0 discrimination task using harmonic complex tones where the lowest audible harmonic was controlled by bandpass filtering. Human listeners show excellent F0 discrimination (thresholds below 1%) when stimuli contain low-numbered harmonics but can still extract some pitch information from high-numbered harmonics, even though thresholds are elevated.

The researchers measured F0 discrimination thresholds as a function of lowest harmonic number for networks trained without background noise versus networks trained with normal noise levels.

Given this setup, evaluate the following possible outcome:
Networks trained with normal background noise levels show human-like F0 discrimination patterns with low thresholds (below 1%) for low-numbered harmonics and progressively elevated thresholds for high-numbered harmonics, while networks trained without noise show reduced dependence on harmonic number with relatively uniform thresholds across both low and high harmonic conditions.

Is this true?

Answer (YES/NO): NO